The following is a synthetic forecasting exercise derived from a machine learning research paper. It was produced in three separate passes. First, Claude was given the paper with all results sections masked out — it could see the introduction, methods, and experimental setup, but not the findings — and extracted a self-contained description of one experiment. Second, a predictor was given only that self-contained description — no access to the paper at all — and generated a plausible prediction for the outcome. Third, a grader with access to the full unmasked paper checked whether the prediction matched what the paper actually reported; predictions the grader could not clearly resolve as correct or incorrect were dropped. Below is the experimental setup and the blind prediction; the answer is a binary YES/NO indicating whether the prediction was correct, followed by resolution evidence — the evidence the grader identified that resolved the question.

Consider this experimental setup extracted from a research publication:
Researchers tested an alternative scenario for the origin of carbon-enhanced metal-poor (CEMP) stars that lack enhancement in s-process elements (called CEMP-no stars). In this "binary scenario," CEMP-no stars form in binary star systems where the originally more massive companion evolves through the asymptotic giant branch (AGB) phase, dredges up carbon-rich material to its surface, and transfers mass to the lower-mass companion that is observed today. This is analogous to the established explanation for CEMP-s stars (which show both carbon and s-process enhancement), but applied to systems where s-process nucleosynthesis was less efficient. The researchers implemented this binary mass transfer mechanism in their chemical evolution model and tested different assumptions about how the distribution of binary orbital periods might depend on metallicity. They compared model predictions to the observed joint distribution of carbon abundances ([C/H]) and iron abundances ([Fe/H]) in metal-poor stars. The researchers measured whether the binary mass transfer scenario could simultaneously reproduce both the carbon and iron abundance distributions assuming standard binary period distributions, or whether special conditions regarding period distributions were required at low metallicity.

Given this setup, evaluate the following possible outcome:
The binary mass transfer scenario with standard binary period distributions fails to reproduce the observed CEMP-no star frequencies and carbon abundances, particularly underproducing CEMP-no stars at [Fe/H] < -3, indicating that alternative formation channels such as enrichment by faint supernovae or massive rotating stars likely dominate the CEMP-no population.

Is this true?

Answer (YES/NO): NO